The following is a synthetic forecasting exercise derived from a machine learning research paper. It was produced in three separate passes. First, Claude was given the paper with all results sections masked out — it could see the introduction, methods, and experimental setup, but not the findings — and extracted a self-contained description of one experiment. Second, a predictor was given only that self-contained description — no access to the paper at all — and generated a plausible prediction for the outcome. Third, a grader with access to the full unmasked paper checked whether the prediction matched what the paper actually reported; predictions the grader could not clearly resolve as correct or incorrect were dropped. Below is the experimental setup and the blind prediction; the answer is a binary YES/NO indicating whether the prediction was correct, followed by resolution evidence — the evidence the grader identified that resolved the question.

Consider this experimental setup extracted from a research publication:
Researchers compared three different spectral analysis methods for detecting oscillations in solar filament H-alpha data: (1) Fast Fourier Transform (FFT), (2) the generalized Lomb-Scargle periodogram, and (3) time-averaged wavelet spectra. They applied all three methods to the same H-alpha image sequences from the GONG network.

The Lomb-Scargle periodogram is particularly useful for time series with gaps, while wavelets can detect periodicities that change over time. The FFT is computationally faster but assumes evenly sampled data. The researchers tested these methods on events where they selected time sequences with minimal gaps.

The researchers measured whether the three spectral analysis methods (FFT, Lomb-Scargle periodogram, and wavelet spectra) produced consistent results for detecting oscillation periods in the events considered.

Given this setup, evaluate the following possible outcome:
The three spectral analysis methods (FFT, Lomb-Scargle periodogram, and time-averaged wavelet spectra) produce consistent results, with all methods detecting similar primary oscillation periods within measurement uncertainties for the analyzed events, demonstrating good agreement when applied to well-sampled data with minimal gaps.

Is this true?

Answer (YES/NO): YES